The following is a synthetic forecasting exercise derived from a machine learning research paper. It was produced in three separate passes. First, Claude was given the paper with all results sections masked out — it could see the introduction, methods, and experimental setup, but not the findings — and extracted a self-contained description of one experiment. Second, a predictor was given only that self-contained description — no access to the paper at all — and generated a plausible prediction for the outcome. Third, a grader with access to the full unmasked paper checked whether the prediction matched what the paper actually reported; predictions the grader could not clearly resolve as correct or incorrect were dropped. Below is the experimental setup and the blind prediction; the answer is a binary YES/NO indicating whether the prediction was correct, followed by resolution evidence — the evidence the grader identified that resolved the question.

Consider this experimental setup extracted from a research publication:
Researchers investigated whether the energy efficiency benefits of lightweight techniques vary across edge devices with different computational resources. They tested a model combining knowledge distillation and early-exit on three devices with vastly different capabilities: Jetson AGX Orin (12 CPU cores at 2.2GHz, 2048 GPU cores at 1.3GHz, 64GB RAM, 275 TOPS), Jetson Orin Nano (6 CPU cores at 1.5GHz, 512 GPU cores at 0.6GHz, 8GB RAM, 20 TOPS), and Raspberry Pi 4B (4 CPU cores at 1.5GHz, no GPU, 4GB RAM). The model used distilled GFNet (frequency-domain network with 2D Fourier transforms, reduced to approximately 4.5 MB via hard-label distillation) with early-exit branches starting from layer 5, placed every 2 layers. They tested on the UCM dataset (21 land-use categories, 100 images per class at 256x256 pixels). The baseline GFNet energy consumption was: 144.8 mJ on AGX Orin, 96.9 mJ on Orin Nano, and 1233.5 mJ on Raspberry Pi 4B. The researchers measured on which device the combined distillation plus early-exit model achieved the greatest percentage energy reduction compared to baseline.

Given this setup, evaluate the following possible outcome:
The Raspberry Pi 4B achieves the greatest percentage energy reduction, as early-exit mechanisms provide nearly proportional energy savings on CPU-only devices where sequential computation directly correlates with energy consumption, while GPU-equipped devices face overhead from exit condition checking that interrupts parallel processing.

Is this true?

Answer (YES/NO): YES